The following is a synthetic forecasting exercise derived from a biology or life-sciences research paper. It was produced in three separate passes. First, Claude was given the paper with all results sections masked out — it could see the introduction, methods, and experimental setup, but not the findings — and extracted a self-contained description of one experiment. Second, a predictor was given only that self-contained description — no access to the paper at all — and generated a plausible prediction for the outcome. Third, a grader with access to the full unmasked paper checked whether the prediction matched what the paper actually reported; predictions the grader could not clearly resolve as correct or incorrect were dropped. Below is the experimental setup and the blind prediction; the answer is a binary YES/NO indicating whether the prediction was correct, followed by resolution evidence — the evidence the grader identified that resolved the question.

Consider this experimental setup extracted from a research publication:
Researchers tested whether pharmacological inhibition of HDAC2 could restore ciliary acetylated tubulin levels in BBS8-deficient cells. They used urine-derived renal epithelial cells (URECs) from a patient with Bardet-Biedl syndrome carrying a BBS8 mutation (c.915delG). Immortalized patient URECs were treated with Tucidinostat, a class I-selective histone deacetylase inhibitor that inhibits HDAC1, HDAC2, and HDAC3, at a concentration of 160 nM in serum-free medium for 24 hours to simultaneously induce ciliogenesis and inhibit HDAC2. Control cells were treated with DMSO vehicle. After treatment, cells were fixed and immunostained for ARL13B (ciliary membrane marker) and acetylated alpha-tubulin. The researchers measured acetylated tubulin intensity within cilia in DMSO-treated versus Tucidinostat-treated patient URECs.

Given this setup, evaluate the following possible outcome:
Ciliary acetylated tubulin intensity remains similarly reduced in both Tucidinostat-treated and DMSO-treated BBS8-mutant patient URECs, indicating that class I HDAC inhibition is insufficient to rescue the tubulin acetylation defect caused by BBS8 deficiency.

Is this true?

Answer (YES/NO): NO